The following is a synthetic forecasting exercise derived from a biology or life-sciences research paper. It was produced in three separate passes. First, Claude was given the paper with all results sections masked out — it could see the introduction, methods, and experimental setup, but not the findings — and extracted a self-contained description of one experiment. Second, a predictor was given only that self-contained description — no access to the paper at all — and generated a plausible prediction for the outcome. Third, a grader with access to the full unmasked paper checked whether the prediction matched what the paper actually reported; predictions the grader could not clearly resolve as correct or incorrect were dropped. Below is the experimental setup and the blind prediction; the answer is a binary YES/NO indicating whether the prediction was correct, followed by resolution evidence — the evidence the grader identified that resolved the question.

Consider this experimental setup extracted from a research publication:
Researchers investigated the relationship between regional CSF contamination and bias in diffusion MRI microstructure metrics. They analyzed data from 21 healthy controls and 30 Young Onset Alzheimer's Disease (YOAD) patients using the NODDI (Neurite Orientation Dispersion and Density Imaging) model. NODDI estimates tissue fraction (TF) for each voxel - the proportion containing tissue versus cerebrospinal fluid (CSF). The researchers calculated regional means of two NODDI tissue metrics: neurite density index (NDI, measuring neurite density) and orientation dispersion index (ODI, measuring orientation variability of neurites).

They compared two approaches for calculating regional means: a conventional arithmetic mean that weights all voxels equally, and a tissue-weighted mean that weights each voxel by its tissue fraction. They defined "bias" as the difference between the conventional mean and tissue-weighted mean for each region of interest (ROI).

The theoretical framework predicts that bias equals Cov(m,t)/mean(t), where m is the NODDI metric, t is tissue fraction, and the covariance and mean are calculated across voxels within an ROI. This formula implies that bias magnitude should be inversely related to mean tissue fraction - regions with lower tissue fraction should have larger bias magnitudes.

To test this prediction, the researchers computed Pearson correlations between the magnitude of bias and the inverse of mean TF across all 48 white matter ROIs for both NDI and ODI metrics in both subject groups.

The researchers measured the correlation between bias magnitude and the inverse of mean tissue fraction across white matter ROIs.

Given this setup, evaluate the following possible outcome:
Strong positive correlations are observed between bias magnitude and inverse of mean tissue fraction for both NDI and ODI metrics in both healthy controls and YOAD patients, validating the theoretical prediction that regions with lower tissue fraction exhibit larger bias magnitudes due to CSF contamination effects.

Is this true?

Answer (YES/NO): YES